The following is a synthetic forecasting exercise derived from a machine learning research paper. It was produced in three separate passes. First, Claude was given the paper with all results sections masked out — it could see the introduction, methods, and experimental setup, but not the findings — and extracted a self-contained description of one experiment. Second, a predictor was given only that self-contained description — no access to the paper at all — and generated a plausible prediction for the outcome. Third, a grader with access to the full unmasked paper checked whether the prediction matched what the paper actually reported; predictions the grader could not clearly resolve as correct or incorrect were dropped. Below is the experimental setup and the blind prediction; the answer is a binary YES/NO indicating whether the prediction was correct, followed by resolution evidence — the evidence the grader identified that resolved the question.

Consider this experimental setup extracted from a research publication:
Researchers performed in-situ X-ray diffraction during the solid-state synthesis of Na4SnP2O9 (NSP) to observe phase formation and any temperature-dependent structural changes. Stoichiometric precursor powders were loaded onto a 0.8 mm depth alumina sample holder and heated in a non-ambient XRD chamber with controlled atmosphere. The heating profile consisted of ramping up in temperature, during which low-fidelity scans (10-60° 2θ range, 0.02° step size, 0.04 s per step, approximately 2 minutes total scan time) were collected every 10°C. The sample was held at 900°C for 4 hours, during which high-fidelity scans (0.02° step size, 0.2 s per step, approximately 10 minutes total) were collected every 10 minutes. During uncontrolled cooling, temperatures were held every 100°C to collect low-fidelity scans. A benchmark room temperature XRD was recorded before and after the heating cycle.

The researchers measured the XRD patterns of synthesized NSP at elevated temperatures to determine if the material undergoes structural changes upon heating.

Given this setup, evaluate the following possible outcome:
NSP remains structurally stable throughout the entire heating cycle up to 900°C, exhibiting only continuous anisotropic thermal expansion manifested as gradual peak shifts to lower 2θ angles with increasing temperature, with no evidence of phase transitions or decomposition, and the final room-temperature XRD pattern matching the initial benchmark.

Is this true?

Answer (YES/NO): NO